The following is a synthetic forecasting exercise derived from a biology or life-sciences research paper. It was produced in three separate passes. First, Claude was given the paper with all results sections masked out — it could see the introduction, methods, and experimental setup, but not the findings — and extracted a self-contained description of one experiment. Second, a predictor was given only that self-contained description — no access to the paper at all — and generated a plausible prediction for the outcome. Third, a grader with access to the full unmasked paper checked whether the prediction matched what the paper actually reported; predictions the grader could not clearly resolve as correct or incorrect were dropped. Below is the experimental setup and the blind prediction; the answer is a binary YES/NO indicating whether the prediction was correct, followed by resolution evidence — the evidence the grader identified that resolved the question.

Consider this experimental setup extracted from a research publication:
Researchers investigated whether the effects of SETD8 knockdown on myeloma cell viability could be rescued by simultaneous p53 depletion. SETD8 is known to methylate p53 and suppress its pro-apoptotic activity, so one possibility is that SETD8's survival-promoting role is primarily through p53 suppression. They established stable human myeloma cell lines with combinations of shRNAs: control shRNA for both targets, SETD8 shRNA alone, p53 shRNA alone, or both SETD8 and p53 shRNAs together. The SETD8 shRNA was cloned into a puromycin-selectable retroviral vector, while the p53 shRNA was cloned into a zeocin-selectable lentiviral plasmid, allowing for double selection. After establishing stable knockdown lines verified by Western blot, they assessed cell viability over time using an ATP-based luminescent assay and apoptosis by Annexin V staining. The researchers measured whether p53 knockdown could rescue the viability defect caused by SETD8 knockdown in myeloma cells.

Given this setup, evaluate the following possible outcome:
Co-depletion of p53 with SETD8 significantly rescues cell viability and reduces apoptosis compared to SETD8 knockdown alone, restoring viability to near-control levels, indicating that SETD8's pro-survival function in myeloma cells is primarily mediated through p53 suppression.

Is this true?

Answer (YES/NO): NO